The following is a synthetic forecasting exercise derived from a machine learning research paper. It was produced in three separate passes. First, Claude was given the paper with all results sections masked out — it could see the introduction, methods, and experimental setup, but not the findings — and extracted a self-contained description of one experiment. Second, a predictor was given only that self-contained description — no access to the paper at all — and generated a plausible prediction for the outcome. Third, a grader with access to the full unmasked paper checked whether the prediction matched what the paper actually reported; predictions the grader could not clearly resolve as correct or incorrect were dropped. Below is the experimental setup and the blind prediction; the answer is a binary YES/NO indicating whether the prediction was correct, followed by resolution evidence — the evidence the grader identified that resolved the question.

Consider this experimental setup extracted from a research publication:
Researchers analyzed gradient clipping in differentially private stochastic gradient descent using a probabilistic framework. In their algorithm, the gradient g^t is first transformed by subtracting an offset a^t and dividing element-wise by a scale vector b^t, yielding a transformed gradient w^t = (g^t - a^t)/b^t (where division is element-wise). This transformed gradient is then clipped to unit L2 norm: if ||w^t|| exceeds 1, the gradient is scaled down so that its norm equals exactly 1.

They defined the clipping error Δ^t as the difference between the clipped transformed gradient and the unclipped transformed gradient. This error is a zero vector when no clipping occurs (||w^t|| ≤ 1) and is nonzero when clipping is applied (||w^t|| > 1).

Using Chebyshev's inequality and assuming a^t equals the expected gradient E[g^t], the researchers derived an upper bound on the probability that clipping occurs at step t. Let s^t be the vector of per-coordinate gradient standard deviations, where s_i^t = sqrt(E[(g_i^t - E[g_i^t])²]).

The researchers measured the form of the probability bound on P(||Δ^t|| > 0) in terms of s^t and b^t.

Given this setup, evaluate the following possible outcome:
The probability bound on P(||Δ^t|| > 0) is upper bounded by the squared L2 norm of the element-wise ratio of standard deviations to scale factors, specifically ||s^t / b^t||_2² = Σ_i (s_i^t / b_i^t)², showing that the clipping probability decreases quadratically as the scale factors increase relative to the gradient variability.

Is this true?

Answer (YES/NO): YES